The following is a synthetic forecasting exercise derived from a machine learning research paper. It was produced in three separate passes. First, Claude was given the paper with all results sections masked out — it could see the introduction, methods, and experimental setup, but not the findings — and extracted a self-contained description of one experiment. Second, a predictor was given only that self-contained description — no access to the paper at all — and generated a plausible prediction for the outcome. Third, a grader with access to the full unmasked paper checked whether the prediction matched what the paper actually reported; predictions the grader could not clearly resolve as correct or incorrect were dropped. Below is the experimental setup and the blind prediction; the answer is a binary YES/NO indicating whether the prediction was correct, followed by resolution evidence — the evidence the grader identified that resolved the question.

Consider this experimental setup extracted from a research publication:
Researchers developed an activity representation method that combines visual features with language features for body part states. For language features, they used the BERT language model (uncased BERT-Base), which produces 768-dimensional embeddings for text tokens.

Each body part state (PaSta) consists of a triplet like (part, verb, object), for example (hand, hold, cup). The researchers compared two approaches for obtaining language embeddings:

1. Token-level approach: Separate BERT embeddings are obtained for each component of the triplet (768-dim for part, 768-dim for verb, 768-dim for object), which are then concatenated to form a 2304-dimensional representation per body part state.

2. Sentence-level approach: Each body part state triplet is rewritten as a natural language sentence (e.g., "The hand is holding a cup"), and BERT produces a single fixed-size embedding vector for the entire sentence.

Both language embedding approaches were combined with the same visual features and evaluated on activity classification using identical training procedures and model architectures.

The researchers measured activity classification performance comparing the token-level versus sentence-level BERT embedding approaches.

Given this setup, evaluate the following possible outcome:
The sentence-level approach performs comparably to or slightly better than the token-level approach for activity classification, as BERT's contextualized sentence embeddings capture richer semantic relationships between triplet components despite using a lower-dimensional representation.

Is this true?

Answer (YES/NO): YES